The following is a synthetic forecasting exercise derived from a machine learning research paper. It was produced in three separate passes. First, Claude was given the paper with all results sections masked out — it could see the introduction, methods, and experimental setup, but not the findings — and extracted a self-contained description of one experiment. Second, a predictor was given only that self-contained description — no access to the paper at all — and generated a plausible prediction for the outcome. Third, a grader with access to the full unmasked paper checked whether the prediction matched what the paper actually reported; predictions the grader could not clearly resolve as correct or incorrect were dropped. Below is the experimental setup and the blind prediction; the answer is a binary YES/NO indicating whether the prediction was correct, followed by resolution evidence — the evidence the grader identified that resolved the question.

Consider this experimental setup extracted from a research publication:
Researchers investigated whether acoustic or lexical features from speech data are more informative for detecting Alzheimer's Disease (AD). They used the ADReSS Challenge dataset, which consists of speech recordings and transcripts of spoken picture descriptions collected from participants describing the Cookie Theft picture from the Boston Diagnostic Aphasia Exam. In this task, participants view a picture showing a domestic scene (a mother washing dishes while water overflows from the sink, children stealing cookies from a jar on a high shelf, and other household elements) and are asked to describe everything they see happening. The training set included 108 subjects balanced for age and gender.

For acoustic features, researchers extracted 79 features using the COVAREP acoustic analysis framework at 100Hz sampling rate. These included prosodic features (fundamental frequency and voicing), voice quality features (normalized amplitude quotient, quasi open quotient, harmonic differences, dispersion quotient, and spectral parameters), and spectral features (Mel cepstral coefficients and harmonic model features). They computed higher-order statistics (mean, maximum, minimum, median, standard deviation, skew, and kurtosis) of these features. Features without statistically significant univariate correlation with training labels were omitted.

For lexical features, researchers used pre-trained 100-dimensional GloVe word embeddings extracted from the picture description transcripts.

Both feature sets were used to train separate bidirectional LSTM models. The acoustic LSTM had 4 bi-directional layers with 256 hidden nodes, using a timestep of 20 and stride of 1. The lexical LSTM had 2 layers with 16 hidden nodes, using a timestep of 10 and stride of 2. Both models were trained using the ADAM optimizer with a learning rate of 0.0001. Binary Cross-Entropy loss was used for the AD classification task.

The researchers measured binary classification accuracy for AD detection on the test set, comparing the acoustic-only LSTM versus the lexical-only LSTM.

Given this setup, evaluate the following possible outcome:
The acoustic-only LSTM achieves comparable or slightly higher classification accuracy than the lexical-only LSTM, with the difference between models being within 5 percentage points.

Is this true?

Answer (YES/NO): NO